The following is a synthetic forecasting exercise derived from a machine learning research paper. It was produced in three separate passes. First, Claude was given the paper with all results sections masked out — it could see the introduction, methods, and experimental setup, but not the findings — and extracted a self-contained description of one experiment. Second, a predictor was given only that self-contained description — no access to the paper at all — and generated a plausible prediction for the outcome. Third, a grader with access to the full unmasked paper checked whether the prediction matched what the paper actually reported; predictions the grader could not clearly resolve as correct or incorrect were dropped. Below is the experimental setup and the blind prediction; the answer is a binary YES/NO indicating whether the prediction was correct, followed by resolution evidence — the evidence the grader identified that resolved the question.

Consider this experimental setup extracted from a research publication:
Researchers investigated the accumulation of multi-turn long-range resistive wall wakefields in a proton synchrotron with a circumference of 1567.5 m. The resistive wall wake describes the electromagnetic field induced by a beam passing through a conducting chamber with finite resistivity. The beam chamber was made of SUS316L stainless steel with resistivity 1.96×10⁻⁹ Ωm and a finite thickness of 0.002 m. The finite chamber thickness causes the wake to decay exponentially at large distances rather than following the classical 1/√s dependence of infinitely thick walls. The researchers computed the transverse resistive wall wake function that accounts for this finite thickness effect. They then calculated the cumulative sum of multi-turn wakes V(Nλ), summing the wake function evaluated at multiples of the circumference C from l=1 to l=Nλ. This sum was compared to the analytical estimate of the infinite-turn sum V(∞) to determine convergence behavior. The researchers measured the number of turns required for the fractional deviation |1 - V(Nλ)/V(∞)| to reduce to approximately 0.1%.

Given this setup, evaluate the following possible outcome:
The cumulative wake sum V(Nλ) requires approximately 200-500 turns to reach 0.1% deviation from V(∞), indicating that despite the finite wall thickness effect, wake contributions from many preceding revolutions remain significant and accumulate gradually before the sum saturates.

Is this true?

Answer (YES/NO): NO